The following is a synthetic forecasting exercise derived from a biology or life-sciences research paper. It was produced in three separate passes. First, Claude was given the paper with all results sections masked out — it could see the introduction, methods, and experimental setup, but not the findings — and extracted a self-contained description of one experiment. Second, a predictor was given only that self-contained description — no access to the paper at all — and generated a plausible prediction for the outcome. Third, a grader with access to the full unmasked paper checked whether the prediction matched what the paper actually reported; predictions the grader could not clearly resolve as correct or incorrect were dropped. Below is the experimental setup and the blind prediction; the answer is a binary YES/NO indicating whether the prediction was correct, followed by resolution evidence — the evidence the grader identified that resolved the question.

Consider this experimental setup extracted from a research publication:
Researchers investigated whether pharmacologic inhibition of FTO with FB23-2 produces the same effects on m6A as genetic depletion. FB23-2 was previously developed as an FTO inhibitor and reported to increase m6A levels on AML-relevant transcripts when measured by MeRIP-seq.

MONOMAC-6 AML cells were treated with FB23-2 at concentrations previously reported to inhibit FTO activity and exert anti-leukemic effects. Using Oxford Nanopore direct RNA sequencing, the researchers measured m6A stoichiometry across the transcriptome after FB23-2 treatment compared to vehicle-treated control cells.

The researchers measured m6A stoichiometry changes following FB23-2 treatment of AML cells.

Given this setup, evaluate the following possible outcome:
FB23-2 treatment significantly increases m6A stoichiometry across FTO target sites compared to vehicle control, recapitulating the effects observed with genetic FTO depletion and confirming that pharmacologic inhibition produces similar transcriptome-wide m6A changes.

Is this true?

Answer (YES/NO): NO